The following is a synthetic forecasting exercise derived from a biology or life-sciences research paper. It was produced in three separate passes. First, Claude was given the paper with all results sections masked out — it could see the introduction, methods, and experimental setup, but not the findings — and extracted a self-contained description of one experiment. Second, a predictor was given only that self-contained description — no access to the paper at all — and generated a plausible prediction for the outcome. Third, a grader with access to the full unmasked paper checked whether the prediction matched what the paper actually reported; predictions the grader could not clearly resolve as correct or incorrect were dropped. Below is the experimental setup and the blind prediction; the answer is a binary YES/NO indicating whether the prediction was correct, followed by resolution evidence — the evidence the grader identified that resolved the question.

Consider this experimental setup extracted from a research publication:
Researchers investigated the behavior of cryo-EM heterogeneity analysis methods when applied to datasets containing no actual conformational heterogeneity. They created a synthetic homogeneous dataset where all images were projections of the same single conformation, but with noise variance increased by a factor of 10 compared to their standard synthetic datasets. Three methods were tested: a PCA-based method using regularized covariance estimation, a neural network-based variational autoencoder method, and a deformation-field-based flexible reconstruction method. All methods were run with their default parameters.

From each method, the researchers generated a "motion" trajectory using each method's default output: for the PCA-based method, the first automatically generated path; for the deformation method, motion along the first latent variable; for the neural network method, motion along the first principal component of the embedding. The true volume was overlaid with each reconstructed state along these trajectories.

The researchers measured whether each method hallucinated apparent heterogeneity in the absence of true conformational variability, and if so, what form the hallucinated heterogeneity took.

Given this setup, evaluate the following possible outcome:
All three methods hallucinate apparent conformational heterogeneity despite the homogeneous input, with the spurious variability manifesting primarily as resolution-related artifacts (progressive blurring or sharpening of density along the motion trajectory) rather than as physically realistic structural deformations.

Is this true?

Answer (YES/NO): NO